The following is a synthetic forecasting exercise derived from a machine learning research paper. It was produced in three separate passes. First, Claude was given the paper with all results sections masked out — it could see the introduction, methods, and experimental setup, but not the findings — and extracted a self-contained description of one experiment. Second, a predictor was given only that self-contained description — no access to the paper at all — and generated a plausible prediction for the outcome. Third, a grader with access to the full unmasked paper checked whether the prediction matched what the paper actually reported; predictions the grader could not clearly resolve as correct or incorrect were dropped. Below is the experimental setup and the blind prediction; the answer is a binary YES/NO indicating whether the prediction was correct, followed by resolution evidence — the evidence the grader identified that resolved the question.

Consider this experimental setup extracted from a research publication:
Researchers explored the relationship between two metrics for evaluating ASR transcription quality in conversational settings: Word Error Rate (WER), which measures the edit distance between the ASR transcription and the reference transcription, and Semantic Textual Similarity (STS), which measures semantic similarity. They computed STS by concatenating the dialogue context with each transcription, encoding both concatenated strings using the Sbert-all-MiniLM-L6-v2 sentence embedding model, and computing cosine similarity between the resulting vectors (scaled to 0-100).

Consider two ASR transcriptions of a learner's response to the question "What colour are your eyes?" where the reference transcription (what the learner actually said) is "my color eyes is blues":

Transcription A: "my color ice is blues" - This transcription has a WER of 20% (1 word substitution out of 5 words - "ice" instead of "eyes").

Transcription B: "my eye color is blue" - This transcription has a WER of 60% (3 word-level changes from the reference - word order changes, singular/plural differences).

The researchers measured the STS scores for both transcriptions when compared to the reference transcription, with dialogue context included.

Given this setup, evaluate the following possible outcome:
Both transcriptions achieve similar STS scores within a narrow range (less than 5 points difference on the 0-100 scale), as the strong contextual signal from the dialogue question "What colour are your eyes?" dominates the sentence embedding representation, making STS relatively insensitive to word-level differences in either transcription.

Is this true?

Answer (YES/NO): NO